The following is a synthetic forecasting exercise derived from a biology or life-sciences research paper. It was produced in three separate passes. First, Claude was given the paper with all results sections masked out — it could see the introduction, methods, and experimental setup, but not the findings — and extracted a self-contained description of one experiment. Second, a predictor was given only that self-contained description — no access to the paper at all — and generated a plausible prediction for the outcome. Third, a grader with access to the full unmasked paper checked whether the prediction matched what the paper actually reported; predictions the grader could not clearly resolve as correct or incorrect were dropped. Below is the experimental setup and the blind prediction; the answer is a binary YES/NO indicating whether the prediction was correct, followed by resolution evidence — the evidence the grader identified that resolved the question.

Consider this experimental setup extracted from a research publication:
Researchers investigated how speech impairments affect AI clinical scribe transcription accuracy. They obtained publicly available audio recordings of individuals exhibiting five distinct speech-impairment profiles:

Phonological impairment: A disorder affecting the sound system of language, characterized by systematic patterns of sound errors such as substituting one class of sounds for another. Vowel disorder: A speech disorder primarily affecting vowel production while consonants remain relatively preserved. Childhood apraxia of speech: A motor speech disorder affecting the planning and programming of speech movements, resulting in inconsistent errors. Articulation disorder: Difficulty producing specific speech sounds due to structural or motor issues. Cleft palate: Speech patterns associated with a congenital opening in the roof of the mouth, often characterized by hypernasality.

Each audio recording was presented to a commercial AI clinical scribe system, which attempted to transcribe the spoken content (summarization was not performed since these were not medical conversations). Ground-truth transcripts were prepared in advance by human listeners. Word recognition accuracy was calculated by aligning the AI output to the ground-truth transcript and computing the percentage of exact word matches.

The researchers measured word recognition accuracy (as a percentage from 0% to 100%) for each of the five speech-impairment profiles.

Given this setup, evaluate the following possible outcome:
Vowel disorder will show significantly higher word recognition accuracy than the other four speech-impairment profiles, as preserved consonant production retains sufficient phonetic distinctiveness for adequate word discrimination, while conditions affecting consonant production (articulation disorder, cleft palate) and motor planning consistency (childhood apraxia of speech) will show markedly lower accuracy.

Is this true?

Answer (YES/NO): NO